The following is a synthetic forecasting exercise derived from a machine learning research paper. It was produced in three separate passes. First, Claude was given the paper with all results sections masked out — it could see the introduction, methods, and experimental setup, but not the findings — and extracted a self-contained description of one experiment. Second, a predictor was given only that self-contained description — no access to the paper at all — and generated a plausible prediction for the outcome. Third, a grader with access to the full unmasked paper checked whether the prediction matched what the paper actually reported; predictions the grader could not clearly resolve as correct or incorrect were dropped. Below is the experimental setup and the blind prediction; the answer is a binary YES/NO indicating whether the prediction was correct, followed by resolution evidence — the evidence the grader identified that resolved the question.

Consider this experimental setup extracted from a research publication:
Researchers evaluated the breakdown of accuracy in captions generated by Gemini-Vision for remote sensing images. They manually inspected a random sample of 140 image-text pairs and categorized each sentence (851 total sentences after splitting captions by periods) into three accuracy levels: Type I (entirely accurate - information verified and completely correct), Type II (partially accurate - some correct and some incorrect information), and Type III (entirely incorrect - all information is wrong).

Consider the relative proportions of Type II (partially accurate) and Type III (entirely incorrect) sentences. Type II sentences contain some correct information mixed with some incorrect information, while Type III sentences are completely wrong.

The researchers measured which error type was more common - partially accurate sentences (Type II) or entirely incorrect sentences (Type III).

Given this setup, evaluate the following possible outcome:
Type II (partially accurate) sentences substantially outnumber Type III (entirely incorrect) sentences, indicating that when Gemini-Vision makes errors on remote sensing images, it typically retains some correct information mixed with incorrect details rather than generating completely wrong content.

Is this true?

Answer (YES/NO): YES